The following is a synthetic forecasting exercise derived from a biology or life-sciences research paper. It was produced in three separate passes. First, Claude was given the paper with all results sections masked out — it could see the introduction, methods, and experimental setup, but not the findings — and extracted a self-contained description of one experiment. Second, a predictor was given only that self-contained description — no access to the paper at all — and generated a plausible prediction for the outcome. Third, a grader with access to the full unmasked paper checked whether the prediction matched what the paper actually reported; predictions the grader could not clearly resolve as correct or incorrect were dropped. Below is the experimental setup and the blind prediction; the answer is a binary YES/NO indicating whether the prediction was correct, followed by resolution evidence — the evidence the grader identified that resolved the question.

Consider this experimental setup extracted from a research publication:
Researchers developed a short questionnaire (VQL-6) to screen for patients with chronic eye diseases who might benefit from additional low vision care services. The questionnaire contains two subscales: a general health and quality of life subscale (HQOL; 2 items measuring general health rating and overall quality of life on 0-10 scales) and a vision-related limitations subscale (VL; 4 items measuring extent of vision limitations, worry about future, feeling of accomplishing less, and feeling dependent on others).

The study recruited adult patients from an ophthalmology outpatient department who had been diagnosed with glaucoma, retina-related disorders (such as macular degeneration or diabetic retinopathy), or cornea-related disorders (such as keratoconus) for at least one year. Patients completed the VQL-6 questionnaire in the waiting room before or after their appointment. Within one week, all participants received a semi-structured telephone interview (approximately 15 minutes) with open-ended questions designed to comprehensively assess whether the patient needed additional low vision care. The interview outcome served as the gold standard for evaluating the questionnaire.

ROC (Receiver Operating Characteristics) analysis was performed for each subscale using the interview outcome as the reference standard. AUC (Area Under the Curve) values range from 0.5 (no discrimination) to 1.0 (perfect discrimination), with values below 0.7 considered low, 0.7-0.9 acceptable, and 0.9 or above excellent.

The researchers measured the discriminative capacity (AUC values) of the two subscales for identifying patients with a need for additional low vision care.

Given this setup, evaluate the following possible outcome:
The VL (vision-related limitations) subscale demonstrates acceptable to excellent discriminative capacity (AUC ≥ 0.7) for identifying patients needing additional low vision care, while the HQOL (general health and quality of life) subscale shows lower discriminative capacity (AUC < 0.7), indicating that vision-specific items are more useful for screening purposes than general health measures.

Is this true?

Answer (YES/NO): NO